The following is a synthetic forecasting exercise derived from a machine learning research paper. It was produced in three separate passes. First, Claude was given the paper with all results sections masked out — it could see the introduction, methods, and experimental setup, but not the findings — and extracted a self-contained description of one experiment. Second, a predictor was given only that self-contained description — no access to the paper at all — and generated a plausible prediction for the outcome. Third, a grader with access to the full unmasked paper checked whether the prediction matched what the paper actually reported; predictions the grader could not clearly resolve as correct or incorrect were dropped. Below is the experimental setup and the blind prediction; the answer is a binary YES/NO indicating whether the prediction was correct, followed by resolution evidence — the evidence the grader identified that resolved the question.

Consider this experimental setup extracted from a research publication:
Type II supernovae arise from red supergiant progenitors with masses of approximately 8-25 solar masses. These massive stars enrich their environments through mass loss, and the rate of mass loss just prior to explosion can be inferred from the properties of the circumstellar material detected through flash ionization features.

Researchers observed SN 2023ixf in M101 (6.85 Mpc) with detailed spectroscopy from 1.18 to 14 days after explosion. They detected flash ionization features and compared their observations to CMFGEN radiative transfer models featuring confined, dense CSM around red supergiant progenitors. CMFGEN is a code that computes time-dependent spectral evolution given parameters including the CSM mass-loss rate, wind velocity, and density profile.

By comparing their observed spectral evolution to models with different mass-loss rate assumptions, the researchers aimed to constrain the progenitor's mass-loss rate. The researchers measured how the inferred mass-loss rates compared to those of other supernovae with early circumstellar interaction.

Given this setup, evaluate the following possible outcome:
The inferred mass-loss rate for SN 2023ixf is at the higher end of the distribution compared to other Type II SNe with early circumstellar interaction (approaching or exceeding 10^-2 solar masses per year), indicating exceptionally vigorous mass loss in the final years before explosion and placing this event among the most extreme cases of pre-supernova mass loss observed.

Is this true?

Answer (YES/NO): NO